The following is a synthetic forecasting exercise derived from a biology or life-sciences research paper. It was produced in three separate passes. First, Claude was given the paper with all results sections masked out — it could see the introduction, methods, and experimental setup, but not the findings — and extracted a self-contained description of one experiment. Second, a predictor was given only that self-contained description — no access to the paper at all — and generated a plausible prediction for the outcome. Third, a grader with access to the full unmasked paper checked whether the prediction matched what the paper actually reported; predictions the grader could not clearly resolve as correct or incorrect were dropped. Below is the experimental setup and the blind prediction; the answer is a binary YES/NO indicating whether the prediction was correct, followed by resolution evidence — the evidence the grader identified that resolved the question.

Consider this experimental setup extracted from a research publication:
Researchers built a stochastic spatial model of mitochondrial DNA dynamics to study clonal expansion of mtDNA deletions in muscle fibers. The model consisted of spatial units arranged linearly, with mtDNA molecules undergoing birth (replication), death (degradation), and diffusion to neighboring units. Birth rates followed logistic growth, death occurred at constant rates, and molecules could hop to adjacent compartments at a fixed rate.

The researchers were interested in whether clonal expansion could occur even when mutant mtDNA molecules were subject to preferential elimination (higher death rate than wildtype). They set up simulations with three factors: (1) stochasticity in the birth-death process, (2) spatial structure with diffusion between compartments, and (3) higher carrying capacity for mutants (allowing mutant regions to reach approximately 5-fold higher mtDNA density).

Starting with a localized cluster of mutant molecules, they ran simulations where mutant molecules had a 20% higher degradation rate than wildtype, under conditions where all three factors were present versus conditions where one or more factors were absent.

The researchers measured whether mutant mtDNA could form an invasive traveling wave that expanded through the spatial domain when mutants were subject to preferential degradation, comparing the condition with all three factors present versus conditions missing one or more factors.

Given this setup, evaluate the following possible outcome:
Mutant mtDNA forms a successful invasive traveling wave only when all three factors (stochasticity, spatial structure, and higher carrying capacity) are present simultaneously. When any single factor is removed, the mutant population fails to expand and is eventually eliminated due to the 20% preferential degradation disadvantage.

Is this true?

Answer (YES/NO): YES